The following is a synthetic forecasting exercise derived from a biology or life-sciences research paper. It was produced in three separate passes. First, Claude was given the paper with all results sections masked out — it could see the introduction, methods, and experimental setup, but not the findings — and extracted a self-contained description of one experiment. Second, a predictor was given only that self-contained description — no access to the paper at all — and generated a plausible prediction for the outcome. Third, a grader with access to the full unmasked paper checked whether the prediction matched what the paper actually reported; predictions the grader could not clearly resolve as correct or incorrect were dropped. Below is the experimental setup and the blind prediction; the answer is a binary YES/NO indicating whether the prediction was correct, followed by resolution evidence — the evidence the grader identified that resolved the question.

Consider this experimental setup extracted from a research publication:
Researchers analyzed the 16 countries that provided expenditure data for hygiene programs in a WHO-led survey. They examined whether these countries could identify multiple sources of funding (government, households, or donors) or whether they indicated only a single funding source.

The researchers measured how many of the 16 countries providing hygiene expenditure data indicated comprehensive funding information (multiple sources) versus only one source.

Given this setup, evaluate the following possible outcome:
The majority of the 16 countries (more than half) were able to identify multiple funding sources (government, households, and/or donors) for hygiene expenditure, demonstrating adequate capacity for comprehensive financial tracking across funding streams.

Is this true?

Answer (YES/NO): NO